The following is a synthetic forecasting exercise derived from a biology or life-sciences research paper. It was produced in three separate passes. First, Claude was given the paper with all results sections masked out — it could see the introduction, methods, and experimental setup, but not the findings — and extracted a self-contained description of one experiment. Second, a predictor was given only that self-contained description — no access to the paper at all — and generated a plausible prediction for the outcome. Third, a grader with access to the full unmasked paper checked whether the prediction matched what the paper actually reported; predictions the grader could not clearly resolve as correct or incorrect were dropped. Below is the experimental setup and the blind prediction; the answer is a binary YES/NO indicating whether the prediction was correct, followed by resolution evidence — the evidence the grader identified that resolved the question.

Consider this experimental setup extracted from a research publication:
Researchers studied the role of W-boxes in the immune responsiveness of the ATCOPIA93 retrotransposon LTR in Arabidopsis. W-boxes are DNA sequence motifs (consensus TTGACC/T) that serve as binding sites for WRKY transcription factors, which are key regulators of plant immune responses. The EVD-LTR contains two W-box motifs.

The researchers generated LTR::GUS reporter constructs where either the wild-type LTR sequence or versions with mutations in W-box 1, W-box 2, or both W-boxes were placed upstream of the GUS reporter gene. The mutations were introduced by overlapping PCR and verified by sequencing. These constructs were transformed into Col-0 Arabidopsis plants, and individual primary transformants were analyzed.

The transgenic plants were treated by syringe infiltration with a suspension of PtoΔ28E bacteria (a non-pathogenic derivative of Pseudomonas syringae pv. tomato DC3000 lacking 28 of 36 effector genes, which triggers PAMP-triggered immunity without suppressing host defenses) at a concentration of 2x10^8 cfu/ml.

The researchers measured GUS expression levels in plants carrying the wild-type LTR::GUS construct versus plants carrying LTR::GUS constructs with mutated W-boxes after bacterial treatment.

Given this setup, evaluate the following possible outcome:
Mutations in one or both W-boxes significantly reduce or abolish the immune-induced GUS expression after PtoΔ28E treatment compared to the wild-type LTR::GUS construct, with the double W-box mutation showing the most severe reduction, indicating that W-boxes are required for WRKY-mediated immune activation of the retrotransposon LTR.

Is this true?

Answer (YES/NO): NO